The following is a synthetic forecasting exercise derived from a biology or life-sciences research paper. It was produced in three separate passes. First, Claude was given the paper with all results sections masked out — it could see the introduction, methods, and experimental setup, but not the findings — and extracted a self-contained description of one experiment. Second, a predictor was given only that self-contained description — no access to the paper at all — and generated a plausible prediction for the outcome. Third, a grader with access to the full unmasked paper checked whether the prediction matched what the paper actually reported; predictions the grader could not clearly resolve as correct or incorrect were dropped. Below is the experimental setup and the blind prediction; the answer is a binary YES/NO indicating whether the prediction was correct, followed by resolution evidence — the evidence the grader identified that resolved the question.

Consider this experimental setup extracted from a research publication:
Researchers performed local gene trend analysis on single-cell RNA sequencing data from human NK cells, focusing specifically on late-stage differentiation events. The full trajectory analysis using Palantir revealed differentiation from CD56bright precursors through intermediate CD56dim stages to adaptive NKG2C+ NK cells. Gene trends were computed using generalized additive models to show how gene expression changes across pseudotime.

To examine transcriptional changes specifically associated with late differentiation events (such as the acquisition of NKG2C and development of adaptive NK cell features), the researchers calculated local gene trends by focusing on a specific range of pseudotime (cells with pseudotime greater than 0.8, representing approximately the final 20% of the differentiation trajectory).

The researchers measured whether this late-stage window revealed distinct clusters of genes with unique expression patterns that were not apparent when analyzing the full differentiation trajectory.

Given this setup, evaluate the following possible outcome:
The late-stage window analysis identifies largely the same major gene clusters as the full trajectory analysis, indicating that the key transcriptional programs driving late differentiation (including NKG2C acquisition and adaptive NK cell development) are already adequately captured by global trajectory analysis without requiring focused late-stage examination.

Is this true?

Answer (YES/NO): NO